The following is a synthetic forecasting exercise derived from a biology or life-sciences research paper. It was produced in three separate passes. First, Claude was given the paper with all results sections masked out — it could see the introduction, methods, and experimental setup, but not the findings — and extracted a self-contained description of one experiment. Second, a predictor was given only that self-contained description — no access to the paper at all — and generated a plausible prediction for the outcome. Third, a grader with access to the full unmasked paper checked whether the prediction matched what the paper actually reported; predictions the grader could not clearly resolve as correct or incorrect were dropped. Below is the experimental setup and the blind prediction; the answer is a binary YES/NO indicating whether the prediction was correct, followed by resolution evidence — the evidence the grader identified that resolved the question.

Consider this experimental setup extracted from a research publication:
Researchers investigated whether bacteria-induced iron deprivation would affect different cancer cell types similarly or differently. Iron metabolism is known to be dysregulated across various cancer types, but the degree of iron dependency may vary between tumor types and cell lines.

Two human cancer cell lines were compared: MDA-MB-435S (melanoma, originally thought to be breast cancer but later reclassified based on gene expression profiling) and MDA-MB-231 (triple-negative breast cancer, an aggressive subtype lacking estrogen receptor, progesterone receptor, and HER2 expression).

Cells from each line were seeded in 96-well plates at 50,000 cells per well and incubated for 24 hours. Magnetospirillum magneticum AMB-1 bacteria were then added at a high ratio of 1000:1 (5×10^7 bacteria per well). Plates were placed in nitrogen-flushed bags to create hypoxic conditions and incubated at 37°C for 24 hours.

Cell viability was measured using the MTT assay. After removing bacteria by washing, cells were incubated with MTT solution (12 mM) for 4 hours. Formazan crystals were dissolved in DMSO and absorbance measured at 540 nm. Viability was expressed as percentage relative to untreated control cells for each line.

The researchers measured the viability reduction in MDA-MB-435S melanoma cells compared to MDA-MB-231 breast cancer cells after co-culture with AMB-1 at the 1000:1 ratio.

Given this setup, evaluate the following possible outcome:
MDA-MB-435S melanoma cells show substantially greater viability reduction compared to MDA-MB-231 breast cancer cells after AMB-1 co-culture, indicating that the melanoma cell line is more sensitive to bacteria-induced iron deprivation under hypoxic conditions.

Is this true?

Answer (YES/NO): NO